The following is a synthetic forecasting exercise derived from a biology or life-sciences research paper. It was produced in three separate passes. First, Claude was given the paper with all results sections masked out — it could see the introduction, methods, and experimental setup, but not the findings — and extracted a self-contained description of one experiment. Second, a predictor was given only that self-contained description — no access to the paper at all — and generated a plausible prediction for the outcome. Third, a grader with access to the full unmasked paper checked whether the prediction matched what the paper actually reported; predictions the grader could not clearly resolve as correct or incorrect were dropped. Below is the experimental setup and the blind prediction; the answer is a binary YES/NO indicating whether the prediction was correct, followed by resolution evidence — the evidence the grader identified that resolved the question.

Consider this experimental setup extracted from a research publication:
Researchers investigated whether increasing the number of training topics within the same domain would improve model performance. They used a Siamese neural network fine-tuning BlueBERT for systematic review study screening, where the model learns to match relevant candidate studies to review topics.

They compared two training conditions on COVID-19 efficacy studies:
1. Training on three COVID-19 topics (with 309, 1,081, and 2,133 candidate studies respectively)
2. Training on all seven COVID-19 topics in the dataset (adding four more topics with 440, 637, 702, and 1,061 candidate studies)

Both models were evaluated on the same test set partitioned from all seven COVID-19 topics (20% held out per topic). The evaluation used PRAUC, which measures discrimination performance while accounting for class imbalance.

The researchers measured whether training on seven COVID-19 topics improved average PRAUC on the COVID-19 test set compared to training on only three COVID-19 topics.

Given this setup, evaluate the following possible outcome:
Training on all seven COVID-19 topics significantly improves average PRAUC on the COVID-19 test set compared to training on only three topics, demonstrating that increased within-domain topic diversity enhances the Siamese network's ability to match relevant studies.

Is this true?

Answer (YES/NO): NO